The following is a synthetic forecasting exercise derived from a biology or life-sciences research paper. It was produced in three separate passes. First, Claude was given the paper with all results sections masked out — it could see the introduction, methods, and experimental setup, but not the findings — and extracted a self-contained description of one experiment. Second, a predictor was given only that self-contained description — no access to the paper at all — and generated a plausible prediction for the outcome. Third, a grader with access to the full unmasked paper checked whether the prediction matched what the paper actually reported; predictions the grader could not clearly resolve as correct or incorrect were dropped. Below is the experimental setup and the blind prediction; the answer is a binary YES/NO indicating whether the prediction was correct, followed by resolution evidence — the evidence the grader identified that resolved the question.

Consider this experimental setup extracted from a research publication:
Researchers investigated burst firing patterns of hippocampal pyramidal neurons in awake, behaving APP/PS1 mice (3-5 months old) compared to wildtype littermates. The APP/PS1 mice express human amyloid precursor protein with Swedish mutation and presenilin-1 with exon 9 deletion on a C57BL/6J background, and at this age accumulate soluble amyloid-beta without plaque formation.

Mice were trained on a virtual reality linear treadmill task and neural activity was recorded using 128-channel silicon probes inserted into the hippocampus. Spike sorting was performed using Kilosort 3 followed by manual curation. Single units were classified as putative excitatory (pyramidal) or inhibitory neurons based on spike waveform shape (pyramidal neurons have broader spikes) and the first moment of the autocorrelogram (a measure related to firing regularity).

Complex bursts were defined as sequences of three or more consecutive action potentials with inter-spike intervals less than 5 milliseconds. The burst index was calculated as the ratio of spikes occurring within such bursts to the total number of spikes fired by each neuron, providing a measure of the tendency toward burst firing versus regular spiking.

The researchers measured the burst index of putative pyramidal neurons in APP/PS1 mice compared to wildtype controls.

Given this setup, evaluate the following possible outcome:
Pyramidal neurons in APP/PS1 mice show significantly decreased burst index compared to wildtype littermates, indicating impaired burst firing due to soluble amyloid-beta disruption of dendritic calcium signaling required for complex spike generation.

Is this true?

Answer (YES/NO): NO